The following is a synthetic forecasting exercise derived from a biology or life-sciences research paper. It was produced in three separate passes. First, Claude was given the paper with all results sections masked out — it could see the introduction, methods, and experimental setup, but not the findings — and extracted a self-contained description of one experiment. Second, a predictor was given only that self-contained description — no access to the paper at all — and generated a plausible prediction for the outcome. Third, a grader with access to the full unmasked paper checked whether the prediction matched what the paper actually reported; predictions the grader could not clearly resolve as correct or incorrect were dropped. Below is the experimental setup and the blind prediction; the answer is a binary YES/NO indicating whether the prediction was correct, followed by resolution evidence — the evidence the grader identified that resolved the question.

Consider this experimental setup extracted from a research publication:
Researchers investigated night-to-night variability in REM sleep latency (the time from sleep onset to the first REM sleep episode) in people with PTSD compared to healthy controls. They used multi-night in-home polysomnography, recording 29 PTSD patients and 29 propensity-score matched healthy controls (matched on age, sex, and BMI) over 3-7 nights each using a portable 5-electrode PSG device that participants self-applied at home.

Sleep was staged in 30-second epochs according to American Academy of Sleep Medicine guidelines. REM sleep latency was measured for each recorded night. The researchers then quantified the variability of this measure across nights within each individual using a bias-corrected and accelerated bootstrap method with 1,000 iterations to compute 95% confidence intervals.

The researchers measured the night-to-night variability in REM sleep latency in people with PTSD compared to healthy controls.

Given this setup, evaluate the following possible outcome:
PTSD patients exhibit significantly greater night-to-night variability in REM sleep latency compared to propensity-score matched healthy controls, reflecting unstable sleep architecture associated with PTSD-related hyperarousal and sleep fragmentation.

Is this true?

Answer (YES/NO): YES